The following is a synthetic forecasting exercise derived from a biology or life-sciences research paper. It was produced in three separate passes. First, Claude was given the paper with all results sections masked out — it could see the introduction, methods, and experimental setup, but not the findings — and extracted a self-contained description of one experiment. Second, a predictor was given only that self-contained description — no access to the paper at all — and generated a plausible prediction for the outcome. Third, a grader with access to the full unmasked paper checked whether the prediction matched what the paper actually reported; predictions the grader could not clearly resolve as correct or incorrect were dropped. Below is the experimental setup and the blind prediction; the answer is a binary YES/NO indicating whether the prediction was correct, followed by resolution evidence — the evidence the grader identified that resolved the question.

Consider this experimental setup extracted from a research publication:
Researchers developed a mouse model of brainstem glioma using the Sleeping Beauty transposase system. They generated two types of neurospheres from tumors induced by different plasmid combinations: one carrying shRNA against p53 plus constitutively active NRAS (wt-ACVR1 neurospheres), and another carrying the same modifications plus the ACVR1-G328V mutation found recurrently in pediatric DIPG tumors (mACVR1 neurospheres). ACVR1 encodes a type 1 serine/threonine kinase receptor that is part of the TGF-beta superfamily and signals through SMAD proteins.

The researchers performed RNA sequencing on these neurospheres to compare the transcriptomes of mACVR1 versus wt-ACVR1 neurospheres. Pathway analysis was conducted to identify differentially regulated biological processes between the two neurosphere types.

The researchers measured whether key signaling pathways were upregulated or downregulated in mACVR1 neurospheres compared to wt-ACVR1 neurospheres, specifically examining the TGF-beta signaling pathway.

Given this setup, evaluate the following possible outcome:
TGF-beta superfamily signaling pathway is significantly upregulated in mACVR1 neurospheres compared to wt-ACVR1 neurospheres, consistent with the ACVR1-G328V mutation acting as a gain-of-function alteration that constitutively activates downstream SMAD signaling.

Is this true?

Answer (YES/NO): YES